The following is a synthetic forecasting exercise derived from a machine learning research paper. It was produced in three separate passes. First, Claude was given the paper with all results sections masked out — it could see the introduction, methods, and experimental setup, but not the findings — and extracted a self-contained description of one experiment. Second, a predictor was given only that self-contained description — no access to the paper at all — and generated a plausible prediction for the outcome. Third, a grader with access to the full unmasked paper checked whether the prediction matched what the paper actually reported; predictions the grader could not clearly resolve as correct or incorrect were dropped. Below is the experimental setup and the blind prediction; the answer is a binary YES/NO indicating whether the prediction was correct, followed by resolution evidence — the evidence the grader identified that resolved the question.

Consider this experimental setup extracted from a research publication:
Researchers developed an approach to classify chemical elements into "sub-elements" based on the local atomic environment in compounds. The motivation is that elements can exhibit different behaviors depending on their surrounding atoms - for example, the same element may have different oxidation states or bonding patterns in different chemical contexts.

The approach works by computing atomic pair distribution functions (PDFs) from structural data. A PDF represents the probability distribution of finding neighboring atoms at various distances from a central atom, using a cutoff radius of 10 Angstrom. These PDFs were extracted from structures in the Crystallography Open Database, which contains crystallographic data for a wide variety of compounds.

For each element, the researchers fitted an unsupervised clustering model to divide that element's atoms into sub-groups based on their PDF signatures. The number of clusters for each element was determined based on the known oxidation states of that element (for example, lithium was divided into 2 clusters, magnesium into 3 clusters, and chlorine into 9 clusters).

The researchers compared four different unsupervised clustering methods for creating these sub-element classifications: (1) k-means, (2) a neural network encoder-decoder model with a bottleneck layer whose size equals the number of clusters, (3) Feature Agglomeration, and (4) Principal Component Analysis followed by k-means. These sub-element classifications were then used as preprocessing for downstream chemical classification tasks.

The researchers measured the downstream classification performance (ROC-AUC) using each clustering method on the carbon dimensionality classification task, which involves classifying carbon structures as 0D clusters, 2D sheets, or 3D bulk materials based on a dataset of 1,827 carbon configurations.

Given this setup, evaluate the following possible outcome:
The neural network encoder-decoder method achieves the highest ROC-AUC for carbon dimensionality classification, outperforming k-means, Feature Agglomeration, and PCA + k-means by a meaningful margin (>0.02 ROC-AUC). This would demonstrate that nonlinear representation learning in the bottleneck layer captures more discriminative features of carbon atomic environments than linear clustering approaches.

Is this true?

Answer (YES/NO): NO